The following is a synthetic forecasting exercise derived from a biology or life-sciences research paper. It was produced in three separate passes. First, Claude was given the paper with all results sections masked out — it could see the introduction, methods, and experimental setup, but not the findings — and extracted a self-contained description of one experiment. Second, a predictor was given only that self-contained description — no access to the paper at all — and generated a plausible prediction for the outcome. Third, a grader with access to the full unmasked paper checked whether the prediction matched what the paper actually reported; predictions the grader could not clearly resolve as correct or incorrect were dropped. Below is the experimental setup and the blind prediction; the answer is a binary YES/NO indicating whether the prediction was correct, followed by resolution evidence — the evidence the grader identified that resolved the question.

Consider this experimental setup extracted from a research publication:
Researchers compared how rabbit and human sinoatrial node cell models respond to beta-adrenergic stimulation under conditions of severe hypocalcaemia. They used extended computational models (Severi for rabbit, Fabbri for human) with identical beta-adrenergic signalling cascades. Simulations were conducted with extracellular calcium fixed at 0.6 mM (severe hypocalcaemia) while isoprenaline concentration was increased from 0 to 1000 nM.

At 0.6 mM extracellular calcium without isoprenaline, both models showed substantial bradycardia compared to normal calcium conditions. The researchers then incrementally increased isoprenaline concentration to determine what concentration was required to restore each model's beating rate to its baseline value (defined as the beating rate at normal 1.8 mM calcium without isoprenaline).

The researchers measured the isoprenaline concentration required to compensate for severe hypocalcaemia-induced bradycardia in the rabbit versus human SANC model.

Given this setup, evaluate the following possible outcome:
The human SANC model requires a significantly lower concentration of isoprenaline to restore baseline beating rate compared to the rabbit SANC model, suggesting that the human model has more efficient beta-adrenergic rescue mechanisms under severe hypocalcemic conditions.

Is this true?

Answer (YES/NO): YES